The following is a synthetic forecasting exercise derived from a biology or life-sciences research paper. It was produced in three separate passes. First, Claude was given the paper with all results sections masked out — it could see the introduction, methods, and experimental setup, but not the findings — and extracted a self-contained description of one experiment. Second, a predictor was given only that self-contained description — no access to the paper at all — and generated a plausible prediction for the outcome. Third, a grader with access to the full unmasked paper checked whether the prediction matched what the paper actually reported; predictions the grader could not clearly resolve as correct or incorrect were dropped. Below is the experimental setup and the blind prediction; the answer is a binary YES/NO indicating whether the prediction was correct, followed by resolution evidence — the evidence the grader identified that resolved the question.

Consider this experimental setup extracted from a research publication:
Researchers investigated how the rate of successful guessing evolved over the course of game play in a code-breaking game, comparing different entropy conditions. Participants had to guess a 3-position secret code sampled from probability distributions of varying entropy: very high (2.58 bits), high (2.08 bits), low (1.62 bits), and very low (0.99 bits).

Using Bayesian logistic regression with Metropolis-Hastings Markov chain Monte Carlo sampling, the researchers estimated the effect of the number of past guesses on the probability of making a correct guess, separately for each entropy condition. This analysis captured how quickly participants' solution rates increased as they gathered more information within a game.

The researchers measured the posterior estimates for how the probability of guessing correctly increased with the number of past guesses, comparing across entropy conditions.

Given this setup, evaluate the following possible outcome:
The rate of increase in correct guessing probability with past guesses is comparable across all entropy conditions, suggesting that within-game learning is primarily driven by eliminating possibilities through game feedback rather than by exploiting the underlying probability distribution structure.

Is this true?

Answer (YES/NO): NO